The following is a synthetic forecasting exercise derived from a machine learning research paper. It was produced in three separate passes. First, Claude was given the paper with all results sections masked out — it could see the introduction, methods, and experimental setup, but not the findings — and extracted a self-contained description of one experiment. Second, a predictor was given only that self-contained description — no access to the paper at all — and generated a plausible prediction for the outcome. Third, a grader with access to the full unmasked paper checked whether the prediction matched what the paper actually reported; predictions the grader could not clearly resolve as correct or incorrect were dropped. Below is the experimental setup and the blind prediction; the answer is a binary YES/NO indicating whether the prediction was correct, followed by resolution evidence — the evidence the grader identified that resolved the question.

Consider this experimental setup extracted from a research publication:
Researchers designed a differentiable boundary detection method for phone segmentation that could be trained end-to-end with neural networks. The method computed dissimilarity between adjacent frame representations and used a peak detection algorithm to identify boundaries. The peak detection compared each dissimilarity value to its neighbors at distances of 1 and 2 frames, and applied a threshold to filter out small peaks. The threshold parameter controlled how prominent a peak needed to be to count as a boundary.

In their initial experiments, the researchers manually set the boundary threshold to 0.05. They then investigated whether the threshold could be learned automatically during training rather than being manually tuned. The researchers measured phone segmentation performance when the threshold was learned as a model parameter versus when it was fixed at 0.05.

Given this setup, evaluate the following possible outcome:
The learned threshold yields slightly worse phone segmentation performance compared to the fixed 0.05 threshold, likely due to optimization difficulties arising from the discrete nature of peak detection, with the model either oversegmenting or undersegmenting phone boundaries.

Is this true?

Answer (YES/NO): NO